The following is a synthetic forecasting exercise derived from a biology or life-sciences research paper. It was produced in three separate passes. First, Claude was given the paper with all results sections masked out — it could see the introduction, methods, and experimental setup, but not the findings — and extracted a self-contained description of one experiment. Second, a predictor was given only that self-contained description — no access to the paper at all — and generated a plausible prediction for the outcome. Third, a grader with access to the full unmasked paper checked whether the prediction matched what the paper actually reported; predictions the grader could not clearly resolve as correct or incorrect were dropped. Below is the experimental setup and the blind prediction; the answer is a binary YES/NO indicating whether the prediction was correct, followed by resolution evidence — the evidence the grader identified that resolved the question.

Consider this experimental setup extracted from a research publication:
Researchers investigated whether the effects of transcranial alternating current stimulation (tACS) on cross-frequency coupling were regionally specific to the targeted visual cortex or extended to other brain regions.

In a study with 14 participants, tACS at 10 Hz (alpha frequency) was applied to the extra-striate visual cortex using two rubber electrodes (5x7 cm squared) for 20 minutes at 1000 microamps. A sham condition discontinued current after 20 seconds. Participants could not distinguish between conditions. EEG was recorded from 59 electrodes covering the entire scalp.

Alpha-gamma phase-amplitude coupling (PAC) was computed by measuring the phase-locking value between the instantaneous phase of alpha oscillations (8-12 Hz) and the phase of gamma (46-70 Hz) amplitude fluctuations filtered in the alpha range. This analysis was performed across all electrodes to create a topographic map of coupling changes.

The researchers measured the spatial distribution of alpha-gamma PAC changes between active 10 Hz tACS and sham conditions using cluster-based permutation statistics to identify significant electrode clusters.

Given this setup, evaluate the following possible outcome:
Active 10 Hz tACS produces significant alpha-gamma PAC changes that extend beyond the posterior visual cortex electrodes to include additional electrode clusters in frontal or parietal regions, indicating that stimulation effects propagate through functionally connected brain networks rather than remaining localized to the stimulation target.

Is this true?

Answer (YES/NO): NO